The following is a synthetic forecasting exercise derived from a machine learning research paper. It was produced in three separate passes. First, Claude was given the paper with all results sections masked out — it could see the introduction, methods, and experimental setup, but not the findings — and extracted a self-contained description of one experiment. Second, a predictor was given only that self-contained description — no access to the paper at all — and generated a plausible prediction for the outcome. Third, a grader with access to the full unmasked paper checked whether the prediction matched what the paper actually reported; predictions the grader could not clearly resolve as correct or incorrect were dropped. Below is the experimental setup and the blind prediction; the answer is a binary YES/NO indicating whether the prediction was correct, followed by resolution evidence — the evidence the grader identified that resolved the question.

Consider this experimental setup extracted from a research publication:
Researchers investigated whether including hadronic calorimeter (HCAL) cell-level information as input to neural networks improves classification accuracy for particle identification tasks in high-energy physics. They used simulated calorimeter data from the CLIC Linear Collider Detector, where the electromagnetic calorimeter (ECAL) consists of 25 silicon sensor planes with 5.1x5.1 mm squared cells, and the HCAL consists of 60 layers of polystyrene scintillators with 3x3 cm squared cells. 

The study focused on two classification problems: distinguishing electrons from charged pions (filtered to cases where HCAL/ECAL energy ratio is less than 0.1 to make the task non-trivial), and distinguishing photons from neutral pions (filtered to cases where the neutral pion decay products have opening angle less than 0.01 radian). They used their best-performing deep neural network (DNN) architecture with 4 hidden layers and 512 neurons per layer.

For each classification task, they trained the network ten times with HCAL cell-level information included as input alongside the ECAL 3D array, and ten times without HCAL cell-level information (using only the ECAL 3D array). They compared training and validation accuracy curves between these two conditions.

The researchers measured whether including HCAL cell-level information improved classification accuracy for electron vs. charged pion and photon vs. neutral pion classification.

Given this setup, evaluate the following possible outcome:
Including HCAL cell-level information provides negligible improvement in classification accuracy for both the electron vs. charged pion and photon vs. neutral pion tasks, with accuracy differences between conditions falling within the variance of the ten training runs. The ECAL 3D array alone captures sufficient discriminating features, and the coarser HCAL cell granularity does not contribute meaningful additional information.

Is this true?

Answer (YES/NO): YES